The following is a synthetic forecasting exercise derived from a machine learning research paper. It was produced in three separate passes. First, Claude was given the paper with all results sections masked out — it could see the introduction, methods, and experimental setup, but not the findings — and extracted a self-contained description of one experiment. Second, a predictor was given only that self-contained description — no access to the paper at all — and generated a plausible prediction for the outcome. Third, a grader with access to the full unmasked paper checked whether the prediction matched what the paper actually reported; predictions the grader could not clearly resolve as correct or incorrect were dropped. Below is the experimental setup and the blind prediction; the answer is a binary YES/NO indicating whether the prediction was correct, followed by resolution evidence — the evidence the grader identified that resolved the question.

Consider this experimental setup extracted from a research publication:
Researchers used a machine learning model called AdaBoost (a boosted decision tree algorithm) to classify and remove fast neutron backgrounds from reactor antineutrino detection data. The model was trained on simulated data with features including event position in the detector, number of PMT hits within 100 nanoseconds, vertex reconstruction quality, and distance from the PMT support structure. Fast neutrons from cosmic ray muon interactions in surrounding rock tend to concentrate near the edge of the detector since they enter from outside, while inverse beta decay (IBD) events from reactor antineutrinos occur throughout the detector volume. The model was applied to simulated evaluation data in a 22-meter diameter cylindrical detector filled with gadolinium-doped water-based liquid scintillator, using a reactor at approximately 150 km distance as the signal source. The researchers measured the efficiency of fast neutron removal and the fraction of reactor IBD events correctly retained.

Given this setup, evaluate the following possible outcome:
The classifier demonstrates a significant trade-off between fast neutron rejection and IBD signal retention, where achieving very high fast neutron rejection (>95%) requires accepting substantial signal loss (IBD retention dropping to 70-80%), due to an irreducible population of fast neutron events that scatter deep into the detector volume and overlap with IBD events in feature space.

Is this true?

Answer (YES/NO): NO